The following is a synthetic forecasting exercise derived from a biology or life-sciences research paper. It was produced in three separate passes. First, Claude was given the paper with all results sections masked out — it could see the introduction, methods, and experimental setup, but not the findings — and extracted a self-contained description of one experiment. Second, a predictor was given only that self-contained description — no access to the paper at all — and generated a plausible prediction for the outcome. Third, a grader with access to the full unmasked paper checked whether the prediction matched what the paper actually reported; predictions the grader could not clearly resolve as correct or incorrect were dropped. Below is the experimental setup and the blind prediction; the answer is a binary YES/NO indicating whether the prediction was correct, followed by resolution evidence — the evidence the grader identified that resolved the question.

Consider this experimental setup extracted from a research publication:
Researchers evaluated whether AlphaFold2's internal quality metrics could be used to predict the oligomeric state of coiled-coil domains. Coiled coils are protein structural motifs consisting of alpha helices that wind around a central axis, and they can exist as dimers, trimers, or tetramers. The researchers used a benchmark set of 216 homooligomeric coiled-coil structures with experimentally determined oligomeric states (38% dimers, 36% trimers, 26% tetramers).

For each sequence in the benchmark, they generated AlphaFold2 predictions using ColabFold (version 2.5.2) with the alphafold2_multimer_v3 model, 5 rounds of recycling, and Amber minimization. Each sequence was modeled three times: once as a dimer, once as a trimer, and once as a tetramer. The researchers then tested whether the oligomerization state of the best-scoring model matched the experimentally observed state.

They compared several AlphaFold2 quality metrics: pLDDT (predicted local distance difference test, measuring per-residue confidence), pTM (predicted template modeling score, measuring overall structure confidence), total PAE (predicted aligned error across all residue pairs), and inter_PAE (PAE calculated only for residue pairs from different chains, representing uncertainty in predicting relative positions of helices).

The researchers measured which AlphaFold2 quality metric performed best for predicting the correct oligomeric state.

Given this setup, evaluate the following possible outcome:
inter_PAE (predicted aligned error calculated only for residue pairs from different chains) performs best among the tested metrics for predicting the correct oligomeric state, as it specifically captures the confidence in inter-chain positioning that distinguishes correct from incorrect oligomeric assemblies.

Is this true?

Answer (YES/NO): YES